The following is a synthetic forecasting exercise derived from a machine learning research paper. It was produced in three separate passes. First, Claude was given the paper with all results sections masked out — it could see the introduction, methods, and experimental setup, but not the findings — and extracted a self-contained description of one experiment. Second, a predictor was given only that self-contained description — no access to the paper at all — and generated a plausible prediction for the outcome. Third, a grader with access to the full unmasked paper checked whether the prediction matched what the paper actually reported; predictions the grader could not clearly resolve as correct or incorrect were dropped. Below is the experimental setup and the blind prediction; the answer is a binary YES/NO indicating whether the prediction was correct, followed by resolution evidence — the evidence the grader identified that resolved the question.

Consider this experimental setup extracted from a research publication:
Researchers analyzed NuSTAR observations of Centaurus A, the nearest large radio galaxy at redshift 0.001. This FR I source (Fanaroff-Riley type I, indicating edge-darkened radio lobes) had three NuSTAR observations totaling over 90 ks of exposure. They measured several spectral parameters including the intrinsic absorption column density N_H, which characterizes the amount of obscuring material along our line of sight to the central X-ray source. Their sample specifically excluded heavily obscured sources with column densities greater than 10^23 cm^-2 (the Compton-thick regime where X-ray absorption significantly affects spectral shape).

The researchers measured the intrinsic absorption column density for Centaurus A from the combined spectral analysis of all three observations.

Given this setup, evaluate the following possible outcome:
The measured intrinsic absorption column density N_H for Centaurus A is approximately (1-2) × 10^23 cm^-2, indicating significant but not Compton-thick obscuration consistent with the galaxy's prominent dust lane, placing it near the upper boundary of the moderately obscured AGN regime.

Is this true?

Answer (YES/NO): NO